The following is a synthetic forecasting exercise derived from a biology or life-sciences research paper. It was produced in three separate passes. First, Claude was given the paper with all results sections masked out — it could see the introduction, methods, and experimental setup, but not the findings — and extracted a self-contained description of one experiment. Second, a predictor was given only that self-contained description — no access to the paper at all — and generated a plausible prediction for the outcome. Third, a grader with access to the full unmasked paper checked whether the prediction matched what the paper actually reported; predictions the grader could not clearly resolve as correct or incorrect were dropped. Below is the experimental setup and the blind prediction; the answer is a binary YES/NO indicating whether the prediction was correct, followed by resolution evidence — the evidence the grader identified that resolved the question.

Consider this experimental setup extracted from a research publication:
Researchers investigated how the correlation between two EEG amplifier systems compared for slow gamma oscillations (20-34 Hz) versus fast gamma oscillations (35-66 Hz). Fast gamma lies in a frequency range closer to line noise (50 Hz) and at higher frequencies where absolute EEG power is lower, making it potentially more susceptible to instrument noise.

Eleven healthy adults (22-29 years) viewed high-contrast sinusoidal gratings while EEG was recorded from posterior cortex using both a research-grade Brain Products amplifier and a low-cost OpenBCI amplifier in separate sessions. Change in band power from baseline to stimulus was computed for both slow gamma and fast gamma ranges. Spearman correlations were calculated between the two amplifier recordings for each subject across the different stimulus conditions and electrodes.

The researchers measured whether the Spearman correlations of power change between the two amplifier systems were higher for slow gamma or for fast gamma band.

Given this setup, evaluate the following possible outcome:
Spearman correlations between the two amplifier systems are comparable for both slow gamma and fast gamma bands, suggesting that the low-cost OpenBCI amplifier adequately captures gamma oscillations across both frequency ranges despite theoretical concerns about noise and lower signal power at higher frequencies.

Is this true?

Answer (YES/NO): NO